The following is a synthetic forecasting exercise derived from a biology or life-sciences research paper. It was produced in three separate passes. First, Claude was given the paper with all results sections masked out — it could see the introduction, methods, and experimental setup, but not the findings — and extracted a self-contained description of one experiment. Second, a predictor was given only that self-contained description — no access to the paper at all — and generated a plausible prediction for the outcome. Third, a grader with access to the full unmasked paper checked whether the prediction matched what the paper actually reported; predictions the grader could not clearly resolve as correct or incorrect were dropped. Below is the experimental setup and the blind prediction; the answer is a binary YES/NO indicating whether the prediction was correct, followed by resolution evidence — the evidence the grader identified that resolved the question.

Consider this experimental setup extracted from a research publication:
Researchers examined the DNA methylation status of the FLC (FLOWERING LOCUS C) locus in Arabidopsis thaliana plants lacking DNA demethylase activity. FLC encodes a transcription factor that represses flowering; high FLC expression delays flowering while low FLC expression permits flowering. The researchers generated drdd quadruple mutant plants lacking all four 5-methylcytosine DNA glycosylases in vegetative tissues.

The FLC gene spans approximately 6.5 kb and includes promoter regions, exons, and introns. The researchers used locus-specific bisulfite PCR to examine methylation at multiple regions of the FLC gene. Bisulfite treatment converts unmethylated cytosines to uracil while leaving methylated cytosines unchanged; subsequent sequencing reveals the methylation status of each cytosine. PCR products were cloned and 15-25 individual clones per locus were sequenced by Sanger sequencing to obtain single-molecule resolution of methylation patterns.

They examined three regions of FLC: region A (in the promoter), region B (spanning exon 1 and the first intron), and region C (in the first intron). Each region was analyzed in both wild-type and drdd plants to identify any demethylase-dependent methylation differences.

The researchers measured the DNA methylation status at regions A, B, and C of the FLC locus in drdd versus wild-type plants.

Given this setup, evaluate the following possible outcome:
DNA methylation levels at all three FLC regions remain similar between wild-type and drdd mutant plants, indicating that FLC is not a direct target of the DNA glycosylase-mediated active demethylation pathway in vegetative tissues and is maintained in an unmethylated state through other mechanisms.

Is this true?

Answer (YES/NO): NO